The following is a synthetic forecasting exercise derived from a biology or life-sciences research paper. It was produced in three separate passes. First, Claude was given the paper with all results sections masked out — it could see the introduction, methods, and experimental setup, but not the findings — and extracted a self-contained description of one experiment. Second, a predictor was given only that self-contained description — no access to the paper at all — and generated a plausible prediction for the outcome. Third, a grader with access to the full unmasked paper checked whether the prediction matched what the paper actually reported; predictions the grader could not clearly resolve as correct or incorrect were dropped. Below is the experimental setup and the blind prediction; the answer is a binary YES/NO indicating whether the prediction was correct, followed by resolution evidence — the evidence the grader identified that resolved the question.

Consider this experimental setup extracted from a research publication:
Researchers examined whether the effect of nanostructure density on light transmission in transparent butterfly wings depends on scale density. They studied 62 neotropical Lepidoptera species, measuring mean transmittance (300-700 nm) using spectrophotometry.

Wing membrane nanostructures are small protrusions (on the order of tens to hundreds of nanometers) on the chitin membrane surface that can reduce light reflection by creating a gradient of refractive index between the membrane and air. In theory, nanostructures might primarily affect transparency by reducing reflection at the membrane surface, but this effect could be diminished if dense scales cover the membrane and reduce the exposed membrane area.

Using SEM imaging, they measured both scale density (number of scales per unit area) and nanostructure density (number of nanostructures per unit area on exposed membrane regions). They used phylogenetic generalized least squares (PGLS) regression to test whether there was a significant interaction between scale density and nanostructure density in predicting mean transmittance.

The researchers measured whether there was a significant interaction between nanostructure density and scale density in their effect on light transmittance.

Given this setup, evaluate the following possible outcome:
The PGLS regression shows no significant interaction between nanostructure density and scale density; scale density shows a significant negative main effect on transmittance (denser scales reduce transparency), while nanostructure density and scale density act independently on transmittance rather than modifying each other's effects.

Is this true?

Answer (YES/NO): NO